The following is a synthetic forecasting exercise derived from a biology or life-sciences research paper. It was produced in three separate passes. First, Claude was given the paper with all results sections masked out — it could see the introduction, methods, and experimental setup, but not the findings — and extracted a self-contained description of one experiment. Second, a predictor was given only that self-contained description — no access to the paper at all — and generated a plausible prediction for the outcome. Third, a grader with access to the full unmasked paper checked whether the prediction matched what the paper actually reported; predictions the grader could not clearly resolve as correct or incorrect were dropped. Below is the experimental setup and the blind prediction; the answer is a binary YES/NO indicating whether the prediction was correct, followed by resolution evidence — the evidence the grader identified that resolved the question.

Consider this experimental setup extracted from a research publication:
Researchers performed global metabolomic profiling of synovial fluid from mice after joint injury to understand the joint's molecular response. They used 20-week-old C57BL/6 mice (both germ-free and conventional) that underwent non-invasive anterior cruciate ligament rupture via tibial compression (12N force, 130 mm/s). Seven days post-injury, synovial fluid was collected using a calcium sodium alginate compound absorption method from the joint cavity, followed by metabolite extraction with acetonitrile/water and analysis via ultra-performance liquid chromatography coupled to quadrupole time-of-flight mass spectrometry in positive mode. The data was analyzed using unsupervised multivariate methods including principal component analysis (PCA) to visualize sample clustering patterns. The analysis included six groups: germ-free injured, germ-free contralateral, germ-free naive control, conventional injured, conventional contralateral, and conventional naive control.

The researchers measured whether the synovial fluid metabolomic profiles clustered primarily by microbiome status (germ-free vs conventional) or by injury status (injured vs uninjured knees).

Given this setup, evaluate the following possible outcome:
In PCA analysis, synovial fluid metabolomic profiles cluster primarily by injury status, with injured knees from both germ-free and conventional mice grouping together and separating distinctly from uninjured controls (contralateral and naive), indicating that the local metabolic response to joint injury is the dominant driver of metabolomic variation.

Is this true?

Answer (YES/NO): NO